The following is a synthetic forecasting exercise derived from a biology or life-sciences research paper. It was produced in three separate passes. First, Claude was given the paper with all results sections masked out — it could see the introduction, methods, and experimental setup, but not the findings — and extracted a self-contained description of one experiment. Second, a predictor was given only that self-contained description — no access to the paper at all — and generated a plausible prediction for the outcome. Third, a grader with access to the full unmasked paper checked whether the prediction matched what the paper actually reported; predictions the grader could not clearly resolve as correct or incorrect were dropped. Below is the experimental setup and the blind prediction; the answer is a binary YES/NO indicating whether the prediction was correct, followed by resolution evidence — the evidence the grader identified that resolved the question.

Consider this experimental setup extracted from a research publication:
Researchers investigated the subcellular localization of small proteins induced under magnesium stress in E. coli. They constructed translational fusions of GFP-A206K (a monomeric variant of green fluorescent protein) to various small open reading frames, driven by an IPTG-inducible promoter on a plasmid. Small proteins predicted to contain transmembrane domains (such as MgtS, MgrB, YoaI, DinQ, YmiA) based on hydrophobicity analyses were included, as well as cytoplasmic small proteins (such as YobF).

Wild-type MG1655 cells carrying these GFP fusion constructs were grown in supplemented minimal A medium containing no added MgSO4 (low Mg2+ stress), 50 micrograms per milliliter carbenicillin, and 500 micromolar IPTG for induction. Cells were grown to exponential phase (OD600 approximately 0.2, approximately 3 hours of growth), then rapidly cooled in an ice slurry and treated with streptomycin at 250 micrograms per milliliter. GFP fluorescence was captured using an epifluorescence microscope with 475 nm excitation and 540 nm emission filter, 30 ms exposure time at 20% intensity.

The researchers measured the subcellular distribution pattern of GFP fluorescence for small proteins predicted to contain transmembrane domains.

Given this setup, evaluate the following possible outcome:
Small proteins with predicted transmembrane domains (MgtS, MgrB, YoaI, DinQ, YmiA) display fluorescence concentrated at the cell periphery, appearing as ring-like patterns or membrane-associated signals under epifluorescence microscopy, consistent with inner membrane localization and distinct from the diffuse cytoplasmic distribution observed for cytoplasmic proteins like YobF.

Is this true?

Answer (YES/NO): NO